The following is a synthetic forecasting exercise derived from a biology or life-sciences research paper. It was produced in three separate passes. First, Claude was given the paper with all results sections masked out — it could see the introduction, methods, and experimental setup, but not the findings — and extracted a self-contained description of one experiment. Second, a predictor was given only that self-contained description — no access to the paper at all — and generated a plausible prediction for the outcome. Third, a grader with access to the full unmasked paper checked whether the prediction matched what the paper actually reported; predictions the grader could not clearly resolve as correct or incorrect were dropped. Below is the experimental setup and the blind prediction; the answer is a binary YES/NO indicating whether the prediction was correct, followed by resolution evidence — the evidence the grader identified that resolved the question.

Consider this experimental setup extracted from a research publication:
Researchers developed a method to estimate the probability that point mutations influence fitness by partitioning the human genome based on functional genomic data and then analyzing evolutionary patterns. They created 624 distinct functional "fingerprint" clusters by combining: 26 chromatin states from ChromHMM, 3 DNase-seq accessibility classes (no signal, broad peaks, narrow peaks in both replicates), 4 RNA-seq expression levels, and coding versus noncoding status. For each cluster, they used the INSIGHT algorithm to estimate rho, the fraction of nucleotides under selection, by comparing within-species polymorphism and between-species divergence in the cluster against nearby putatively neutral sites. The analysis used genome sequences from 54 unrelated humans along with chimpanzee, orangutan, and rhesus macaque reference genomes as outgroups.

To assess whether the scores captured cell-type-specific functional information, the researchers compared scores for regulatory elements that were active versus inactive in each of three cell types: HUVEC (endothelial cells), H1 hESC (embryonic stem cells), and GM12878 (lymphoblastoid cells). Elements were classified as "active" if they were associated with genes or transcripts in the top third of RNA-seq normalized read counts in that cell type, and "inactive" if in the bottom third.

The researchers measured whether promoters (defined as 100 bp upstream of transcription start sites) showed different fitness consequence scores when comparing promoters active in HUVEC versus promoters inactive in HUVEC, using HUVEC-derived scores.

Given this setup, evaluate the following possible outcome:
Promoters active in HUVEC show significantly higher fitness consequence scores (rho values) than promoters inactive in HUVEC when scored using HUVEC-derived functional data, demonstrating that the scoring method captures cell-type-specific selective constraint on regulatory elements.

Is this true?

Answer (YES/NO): YES